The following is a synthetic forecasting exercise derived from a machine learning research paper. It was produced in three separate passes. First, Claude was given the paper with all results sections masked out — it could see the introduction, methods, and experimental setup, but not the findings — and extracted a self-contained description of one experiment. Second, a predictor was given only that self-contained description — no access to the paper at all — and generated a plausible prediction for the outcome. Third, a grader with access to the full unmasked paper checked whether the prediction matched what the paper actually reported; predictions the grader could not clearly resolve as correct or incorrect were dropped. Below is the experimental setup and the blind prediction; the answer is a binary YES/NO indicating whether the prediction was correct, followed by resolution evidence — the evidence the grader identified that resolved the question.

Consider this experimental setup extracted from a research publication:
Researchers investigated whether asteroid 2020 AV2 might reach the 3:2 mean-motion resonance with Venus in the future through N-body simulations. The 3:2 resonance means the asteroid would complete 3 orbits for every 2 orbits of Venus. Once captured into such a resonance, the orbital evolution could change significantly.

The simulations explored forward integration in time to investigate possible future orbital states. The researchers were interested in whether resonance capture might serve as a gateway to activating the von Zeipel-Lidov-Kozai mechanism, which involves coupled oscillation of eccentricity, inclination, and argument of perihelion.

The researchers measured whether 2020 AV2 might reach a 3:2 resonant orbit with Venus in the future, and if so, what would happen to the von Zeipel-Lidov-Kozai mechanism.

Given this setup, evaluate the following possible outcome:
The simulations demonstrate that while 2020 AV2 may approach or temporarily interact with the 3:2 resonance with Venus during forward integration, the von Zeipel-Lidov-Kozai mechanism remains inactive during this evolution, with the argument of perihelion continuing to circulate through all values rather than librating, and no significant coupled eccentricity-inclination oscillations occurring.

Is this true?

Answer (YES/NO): NO